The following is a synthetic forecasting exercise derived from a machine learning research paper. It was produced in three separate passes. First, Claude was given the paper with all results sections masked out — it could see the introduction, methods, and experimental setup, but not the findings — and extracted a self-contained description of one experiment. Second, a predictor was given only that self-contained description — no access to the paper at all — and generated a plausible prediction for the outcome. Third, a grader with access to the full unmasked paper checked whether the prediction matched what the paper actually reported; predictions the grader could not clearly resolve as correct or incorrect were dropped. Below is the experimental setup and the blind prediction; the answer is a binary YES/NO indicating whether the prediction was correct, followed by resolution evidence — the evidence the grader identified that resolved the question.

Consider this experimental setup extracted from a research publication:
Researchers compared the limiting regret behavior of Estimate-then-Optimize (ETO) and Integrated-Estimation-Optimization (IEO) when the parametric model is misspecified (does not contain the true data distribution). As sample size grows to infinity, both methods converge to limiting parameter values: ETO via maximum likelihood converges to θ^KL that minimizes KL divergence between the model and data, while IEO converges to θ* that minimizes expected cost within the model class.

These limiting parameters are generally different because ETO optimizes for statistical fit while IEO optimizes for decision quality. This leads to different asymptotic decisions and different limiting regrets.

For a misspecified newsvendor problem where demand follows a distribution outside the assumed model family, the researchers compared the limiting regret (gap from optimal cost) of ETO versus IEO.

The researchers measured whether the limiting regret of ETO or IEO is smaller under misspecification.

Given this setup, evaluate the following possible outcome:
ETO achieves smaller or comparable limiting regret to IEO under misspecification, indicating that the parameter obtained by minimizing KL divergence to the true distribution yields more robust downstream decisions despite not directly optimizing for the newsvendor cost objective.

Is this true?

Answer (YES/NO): NO